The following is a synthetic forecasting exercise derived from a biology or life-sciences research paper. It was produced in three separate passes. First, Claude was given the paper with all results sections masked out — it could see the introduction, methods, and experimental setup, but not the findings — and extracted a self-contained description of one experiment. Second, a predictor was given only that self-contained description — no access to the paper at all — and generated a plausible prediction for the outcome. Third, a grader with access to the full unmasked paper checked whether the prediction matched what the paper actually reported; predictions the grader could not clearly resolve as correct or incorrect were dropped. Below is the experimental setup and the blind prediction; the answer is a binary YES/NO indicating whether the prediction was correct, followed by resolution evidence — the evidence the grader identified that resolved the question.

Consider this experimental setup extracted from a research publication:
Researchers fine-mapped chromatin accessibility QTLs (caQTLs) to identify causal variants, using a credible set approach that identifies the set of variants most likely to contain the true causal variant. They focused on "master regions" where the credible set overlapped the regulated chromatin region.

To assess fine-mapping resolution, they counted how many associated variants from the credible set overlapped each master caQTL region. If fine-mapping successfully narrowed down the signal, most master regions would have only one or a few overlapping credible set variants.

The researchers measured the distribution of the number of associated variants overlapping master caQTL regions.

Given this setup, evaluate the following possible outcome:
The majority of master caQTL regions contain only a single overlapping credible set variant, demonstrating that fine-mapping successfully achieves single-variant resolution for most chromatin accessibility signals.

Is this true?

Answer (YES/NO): YES